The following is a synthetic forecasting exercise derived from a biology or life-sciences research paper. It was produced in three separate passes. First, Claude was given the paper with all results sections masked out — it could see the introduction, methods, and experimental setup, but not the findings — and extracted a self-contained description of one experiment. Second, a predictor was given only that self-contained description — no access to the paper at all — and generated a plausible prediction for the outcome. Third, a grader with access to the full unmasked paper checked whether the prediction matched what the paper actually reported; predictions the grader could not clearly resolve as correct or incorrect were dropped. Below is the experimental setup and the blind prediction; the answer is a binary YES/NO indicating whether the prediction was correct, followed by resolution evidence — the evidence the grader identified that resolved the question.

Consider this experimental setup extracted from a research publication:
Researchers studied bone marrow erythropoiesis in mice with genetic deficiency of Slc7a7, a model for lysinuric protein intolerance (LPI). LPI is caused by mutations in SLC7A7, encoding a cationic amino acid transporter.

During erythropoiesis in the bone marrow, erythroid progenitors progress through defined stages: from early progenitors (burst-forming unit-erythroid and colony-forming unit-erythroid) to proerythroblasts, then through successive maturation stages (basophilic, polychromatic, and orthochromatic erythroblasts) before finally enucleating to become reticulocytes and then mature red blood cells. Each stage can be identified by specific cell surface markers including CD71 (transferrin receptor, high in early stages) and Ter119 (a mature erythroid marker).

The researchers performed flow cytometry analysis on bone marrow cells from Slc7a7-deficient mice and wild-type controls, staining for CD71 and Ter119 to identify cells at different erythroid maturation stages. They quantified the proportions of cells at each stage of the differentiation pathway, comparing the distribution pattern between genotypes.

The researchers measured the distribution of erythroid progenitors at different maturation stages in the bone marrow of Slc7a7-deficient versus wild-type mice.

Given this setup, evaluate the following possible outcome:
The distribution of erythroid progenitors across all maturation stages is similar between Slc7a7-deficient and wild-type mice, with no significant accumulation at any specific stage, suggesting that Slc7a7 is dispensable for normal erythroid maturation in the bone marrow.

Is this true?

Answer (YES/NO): NO